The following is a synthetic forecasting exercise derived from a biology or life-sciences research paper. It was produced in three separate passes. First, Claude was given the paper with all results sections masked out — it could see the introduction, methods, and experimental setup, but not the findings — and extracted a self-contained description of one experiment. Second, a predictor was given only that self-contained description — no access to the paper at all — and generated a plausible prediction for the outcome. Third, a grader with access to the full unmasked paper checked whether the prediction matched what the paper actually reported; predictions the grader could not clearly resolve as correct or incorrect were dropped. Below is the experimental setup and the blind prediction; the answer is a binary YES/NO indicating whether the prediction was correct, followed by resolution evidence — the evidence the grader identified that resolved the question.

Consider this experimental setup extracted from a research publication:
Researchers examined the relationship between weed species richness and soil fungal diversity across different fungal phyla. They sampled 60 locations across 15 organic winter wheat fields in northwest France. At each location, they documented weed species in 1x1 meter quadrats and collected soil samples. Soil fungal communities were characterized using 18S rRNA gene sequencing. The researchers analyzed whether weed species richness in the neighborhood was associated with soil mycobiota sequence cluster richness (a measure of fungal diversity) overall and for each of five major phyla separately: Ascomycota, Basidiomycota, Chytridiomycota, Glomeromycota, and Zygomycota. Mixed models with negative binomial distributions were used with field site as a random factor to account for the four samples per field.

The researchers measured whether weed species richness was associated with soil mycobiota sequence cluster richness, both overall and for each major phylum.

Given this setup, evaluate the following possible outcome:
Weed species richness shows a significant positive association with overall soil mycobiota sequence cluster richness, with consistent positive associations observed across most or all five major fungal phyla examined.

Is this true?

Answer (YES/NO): NO